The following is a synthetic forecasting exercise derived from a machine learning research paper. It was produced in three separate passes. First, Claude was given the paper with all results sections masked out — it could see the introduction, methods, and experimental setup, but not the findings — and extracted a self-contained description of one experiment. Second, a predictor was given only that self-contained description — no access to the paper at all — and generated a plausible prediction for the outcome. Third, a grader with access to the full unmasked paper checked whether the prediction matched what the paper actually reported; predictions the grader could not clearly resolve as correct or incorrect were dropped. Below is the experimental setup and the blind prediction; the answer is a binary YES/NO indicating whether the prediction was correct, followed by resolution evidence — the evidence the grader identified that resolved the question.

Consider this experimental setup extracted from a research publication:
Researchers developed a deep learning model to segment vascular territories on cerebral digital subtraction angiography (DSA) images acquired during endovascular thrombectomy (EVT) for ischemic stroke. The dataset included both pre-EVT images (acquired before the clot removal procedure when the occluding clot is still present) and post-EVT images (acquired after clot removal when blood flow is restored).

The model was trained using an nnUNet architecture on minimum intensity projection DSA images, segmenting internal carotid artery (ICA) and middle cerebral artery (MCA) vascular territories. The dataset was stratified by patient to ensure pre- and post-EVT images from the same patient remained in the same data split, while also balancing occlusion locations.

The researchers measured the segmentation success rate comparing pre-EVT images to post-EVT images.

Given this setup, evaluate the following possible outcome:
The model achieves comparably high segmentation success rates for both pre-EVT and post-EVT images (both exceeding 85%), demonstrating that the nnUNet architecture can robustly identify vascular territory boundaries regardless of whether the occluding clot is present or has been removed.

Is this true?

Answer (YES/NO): NO